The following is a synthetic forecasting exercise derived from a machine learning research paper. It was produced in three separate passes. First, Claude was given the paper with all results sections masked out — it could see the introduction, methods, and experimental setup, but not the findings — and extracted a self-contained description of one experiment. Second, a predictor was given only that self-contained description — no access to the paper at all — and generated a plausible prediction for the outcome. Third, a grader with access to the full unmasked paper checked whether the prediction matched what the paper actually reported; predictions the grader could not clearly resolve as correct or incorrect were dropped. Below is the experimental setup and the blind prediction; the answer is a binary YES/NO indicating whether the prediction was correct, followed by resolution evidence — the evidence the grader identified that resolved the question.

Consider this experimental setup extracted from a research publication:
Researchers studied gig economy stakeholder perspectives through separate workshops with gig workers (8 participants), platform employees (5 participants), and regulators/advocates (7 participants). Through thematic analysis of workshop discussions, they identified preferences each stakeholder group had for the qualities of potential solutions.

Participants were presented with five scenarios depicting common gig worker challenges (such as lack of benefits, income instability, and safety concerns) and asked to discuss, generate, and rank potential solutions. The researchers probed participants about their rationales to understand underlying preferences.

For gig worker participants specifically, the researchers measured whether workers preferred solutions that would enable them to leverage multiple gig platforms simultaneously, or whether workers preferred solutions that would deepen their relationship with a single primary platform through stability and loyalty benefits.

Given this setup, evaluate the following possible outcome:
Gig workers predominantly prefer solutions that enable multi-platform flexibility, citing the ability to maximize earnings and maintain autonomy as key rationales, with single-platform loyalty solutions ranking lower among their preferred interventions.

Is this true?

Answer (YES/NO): YES